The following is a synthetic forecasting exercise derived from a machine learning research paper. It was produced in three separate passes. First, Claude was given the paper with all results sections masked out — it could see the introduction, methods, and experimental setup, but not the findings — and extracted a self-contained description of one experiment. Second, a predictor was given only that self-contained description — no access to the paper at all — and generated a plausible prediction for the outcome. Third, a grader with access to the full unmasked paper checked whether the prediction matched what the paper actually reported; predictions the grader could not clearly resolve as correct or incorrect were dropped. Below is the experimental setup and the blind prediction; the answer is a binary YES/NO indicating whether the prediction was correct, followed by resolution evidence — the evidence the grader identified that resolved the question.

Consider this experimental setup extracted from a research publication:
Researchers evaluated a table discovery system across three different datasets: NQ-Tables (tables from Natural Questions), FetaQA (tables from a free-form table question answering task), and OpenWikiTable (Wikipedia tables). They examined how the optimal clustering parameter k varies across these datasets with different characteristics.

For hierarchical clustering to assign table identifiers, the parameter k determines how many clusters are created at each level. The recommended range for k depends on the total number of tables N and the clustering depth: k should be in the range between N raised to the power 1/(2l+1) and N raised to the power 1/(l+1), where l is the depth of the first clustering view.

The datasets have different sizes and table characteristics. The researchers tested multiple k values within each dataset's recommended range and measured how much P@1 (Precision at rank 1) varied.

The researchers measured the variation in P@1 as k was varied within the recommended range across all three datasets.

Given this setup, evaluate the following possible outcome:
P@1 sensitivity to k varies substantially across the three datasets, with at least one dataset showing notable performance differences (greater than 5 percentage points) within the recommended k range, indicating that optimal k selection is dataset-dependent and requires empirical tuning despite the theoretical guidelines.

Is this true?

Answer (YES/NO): NO